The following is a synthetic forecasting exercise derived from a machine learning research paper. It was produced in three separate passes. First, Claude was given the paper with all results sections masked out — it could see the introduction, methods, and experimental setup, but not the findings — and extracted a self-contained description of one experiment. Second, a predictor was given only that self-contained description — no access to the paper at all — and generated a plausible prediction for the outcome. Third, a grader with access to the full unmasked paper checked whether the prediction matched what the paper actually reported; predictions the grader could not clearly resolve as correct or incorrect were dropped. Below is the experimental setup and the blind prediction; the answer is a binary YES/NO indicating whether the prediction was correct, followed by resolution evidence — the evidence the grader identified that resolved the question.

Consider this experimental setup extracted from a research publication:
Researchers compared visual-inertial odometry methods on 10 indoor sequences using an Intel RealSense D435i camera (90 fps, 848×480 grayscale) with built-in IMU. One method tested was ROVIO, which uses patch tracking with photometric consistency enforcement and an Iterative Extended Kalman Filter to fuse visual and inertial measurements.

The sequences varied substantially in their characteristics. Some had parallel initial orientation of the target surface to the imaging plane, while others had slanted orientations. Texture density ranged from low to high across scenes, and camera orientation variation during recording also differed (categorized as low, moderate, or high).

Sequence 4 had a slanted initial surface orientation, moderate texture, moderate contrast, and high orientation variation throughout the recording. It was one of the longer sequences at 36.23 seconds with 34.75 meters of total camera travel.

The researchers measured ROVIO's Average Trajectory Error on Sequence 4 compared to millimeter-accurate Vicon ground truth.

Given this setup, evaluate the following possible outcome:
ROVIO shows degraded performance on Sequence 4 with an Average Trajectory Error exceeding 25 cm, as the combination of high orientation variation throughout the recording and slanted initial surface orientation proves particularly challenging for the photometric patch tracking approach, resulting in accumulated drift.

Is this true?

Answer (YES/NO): YES